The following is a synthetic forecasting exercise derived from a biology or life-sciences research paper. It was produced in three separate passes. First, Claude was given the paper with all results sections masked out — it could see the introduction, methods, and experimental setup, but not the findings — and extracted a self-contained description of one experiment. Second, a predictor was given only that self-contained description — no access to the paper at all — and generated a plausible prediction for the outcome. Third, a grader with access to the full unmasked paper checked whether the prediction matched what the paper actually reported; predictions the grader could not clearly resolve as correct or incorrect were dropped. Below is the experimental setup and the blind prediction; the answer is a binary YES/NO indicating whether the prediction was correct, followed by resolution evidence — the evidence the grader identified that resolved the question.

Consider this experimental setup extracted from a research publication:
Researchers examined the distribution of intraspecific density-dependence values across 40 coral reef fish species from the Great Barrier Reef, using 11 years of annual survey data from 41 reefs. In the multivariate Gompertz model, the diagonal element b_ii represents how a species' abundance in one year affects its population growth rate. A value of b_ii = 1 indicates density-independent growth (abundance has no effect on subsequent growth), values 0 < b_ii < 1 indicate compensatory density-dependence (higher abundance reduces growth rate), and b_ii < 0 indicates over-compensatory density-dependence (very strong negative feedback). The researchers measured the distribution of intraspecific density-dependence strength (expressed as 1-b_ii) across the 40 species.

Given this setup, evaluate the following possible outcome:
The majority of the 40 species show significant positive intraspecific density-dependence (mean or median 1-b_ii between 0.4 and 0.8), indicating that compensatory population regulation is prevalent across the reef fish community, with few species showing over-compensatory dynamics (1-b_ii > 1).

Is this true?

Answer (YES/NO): NO